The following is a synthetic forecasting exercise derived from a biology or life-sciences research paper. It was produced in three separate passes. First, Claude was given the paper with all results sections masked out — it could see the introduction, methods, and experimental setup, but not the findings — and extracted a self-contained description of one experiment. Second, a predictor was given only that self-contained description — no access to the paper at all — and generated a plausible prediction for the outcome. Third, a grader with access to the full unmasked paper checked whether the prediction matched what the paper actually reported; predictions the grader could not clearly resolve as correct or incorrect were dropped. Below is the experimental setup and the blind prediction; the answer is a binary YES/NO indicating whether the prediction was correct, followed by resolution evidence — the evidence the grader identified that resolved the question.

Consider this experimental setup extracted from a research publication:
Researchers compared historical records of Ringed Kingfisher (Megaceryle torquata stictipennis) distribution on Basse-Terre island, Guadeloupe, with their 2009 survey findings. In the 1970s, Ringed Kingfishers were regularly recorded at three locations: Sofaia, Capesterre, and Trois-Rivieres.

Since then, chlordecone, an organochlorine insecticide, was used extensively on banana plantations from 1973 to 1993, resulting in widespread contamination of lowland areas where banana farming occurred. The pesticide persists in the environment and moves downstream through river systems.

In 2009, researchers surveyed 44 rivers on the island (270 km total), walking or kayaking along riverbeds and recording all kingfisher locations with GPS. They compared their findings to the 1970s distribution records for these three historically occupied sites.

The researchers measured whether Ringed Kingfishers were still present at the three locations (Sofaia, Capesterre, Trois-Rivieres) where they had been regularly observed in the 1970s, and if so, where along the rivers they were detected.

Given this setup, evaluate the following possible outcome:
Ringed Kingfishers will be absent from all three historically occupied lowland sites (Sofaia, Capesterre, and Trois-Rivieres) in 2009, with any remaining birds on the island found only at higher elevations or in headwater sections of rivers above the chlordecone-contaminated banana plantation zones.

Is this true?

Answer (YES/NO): NO